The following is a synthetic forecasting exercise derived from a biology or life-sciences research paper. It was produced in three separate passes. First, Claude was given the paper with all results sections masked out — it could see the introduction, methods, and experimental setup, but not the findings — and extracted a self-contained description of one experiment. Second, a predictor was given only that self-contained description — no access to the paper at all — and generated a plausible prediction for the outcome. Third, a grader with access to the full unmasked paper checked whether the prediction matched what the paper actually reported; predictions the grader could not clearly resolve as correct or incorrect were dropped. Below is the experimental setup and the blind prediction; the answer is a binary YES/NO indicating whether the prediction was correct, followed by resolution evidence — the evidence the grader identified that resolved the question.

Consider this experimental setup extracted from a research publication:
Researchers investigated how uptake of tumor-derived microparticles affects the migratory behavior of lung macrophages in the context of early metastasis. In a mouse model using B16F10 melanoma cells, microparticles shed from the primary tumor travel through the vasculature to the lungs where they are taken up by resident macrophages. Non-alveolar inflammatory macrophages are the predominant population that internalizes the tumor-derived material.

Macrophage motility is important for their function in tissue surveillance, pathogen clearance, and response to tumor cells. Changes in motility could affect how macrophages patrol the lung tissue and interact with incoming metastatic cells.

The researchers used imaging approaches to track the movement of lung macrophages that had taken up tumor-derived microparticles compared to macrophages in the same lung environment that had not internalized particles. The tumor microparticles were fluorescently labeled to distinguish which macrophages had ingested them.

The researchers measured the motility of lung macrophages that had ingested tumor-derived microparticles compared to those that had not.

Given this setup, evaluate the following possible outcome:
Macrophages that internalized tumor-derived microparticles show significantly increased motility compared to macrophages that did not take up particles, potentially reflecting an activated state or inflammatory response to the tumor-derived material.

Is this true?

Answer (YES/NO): NO